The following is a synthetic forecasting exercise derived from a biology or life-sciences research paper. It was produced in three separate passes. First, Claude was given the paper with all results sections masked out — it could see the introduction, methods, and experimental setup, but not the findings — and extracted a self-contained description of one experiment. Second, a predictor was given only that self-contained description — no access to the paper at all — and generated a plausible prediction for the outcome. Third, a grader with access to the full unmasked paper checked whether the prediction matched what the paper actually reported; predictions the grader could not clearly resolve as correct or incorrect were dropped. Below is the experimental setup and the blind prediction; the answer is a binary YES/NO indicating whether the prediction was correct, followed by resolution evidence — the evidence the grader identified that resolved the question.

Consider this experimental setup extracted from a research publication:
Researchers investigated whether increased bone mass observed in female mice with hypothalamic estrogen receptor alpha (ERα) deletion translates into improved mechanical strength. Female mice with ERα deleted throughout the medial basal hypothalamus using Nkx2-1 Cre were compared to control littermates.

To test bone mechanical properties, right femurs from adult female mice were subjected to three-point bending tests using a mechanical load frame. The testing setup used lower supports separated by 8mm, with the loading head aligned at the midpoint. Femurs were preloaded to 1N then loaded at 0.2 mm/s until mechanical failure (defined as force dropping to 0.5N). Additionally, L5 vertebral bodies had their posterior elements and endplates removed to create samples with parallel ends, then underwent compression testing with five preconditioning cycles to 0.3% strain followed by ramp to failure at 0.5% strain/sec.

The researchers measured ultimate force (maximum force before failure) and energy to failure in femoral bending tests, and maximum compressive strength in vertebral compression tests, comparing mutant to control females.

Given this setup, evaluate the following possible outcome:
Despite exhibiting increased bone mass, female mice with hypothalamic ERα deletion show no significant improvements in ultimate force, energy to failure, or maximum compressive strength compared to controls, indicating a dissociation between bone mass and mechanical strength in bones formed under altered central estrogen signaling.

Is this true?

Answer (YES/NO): NO